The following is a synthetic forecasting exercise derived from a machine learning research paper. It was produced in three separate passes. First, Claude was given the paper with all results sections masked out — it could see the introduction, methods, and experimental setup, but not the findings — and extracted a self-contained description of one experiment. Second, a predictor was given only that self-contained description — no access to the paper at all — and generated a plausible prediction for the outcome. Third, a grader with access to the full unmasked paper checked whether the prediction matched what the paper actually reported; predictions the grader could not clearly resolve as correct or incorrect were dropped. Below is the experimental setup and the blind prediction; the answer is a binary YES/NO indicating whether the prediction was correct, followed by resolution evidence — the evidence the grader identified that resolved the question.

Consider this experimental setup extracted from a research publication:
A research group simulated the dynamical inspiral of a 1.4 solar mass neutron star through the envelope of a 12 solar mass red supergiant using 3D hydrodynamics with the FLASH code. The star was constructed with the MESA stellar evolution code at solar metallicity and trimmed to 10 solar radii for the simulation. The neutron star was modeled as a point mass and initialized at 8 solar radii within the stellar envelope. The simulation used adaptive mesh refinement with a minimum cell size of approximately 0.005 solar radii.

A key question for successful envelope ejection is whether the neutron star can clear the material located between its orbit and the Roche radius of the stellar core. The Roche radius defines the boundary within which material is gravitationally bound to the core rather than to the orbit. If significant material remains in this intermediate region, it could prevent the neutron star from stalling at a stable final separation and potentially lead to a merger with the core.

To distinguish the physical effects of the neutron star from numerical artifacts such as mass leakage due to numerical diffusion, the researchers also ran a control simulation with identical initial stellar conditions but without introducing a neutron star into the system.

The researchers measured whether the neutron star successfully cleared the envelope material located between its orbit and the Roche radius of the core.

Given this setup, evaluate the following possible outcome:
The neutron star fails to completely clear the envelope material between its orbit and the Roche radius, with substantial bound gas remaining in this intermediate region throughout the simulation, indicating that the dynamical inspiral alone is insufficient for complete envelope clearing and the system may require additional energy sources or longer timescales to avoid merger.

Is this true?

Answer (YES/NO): NO